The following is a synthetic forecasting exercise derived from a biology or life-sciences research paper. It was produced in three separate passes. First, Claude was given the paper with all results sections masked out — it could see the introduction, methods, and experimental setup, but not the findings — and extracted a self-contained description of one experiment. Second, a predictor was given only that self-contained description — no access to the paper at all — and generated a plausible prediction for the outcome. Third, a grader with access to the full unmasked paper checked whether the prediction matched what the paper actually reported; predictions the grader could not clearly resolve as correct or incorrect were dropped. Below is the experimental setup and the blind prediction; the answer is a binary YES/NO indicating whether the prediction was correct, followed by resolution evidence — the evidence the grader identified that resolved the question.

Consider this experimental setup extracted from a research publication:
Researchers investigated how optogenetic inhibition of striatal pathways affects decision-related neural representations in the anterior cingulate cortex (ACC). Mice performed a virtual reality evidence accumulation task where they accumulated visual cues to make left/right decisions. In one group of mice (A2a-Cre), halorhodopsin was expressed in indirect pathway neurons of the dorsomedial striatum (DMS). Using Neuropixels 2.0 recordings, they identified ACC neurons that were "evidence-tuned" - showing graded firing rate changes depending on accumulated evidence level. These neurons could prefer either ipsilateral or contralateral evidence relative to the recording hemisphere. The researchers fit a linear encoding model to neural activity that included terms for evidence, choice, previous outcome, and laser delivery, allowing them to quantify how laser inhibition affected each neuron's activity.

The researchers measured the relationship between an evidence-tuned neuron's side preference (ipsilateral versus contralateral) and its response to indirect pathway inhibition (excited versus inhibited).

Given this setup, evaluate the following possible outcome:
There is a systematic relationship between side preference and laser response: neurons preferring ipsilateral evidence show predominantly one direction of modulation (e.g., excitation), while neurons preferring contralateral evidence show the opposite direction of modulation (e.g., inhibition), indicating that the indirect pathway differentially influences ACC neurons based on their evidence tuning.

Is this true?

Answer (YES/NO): YES